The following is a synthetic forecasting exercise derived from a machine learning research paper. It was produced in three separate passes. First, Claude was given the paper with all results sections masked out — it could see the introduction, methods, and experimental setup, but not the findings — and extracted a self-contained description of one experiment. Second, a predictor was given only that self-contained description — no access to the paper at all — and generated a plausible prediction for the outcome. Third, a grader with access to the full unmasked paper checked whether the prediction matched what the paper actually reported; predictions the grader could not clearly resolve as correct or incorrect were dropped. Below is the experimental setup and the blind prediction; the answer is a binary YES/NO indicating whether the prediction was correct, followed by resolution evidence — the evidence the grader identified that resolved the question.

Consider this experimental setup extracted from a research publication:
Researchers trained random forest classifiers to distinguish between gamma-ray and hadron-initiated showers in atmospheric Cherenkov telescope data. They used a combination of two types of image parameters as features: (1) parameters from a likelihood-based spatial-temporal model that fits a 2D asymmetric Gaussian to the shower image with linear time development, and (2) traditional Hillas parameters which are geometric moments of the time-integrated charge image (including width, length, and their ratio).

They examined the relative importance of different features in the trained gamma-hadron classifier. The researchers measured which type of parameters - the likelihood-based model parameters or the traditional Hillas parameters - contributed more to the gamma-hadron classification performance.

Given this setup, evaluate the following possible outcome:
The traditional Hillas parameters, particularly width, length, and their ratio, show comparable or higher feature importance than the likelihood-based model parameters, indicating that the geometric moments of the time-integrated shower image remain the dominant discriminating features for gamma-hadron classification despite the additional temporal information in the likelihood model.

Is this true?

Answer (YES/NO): YES